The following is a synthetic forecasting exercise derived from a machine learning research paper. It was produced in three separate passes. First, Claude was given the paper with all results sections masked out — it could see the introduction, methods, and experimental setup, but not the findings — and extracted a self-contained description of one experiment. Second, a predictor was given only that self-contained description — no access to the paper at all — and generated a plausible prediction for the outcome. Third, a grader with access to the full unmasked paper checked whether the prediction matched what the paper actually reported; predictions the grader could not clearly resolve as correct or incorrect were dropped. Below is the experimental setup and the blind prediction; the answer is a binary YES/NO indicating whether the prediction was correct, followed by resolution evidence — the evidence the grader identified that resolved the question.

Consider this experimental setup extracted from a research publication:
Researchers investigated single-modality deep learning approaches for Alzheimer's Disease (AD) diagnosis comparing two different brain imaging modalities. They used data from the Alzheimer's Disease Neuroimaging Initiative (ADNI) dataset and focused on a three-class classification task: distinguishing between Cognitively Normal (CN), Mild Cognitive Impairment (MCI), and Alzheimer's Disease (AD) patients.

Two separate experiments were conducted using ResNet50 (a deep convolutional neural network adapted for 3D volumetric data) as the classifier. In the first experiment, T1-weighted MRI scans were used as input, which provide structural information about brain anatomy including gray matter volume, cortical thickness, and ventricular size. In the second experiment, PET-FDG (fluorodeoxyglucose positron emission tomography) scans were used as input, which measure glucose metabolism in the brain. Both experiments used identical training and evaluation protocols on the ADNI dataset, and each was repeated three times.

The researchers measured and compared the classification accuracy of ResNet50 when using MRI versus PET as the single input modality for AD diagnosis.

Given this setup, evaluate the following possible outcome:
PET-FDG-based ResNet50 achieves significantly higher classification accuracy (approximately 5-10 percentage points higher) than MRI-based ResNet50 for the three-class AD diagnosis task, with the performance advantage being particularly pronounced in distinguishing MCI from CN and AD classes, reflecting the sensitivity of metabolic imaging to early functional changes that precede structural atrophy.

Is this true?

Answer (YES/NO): NO